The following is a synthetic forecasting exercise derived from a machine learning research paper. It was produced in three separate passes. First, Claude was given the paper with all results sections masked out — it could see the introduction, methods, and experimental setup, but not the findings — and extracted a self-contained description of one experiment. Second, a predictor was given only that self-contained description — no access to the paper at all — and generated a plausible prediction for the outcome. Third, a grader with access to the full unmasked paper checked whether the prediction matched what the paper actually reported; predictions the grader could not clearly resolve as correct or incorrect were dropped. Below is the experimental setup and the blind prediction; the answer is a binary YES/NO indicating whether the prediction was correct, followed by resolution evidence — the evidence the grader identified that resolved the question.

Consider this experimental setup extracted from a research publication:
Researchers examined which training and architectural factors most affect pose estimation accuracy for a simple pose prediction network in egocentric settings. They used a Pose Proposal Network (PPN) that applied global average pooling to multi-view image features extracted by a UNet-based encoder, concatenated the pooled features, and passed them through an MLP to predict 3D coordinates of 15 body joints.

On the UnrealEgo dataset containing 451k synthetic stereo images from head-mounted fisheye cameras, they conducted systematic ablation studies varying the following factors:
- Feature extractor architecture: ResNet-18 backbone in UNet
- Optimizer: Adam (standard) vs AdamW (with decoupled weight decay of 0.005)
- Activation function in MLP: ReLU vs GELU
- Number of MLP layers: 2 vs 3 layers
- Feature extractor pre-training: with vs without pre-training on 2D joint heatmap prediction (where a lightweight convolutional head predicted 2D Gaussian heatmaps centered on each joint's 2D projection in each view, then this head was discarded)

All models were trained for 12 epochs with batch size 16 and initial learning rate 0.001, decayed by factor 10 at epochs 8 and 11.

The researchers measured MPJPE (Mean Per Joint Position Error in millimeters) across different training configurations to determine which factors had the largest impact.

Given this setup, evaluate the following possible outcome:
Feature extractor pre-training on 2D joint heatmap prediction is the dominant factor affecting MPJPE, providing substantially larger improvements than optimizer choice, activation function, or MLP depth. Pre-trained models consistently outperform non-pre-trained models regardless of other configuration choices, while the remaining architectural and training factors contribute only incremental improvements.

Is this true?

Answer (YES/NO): NO